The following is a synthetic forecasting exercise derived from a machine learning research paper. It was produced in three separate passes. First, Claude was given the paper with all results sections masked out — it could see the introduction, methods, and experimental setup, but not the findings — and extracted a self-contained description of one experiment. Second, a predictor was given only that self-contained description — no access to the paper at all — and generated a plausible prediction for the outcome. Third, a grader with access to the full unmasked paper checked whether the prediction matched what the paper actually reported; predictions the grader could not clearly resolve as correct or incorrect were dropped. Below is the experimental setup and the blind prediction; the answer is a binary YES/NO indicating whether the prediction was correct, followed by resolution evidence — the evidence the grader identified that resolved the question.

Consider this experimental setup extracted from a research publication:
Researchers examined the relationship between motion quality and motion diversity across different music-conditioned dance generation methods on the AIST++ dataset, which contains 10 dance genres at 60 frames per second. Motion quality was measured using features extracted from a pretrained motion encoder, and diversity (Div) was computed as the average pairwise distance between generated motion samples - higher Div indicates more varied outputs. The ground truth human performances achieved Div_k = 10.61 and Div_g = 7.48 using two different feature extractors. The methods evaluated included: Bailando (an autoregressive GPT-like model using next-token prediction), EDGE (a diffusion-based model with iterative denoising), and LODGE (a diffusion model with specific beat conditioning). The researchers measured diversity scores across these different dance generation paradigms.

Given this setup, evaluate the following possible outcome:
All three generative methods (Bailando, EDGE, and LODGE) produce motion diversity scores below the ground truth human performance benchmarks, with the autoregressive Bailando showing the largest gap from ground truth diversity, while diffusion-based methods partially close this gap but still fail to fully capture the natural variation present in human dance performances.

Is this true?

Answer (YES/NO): NO